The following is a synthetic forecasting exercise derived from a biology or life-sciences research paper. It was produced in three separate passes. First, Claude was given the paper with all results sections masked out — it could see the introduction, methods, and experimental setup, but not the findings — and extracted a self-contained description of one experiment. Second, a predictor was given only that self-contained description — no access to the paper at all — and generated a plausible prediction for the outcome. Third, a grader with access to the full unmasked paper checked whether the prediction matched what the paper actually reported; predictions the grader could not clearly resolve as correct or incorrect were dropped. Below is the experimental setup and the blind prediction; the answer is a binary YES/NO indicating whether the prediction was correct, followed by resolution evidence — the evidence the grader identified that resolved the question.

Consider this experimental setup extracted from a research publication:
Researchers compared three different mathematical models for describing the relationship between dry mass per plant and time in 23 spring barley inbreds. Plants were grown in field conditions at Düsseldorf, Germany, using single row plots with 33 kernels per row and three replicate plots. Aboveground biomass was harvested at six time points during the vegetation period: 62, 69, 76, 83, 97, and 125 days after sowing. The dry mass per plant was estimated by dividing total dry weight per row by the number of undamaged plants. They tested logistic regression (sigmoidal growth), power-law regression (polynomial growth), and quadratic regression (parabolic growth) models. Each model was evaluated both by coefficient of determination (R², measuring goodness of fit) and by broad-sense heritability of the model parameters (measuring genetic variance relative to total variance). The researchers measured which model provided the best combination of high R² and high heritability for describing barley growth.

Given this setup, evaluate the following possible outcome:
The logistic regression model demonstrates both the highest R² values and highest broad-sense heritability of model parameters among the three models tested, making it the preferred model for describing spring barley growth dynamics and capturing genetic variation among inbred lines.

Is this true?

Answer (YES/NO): NO